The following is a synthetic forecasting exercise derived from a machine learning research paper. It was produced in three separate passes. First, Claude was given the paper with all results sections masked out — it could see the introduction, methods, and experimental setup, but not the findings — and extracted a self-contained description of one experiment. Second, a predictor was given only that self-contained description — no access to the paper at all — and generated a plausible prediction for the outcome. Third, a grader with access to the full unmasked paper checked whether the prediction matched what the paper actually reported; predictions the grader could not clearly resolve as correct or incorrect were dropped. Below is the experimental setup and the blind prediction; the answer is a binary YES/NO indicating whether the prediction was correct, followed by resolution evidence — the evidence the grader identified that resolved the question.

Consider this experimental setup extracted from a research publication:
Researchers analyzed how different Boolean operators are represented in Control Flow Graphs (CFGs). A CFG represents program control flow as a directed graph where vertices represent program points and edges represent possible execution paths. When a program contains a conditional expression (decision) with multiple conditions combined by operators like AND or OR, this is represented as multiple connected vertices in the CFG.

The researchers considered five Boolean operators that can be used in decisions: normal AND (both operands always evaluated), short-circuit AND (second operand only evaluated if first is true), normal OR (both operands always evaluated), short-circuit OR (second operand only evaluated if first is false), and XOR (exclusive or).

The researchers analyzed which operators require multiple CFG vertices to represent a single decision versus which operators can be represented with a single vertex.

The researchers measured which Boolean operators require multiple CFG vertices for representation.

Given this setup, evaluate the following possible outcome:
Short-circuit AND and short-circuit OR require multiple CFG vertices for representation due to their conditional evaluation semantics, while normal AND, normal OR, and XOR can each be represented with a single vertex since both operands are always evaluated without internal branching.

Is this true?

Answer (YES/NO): YES